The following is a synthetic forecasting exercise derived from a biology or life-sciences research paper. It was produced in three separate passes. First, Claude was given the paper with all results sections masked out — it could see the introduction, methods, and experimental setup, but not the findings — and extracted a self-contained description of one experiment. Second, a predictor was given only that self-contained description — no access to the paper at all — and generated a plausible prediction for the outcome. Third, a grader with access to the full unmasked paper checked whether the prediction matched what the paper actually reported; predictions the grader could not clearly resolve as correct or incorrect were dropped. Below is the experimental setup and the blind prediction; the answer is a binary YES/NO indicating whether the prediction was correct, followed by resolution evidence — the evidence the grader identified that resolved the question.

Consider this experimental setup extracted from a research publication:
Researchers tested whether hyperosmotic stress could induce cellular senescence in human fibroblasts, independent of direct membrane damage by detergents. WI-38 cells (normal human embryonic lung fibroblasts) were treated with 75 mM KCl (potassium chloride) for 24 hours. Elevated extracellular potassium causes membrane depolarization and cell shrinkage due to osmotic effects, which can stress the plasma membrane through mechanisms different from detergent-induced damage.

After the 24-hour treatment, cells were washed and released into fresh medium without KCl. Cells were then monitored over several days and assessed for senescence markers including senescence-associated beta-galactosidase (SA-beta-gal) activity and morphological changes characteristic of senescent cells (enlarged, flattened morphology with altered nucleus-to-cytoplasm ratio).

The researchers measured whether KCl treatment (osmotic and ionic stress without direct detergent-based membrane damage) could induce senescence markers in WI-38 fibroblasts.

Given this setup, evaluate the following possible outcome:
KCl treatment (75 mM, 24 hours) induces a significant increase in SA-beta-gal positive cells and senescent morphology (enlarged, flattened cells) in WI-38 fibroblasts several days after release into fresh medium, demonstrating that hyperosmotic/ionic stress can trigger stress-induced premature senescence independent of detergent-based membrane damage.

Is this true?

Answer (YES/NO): YES